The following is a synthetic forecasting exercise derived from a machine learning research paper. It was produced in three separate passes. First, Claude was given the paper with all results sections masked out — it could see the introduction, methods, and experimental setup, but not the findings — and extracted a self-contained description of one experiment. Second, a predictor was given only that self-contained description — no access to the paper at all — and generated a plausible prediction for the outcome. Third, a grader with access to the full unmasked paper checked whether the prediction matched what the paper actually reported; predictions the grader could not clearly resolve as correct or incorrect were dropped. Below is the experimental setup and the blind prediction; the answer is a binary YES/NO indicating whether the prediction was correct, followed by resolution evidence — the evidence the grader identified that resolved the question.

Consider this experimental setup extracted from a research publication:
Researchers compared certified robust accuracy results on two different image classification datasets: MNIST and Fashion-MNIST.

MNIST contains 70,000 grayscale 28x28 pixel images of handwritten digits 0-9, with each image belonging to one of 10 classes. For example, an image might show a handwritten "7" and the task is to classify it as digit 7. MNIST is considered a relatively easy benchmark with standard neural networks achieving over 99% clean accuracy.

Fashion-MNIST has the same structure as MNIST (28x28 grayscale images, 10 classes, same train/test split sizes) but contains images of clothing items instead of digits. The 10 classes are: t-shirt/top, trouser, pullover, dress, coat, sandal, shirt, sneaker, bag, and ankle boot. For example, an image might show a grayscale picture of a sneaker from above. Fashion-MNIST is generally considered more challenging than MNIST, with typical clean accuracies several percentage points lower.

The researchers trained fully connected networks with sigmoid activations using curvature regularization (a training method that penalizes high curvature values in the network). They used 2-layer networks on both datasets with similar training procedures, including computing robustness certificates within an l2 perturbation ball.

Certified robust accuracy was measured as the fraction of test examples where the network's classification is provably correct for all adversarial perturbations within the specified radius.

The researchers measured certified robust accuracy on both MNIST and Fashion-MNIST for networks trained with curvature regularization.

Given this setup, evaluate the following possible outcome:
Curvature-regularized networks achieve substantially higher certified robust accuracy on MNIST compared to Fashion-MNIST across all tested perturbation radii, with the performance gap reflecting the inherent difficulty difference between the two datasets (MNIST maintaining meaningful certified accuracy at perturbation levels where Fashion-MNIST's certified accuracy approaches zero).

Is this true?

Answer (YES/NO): NO